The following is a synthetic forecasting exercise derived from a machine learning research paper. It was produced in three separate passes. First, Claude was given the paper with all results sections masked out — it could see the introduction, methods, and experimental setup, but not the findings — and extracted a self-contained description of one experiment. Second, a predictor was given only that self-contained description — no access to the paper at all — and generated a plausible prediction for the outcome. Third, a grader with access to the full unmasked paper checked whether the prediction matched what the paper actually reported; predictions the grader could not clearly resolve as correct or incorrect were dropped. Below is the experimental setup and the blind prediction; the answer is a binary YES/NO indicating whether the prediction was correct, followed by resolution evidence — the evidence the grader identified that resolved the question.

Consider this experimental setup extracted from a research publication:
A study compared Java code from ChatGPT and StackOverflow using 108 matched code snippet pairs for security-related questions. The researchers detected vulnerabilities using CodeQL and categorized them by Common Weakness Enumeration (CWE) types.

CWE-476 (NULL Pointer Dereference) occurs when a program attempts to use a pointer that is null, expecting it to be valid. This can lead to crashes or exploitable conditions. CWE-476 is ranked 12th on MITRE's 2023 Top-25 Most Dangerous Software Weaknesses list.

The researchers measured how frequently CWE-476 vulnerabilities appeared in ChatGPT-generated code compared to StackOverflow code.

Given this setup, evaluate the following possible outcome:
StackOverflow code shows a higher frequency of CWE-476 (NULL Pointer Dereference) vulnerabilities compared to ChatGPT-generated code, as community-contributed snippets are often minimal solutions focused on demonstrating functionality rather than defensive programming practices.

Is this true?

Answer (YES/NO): YES